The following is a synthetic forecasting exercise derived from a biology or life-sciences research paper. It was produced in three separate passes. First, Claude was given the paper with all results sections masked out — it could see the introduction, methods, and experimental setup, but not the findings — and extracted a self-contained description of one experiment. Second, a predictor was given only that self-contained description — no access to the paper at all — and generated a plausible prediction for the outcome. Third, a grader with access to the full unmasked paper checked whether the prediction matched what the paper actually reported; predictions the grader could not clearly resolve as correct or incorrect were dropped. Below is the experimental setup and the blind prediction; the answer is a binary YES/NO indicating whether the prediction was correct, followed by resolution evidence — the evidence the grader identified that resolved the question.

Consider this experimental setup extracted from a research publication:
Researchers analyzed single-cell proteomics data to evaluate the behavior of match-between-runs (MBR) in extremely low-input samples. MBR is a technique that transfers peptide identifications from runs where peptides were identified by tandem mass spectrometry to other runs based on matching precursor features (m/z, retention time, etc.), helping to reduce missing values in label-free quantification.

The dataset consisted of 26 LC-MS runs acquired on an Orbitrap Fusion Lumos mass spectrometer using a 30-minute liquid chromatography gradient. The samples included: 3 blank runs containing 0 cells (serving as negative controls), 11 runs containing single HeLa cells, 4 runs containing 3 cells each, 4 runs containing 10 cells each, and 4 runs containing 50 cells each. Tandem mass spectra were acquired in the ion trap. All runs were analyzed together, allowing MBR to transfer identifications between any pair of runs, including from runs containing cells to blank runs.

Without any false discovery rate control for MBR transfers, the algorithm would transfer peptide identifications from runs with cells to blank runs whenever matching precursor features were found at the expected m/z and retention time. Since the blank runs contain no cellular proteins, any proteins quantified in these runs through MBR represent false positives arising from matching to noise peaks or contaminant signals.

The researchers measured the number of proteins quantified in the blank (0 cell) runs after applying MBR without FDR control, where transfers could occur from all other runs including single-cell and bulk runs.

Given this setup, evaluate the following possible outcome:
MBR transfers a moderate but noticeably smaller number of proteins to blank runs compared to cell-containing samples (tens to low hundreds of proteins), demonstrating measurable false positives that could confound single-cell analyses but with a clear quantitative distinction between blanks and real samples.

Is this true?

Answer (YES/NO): YES